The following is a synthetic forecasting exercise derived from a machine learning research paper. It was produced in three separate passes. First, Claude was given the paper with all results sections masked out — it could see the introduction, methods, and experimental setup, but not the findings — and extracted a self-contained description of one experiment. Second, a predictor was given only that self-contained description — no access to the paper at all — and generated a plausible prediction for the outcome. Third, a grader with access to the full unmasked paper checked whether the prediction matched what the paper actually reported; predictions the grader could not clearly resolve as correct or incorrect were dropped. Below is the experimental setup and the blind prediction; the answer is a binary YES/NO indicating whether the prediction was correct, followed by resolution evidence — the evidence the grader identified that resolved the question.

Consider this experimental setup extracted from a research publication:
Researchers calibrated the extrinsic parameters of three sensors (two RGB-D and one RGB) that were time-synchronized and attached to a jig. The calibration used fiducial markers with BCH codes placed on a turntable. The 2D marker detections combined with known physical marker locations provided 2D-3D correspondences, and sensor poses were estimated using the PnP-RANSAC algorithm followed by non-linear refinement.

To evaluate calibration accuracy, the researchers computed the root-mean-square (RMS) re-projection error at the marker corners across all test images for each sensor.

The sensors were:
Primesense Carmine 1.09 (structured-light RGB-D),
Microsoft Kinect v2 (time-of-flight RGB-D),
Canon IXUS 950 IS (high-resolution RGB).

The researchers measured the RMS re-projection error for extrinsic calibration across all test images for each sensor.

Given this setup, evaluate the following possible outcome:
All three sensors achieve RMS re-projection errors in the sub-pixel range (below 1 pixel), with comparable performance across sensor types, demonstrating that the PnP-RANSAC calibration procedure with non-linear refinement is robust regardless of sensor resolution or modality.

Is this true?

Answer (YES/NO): NO